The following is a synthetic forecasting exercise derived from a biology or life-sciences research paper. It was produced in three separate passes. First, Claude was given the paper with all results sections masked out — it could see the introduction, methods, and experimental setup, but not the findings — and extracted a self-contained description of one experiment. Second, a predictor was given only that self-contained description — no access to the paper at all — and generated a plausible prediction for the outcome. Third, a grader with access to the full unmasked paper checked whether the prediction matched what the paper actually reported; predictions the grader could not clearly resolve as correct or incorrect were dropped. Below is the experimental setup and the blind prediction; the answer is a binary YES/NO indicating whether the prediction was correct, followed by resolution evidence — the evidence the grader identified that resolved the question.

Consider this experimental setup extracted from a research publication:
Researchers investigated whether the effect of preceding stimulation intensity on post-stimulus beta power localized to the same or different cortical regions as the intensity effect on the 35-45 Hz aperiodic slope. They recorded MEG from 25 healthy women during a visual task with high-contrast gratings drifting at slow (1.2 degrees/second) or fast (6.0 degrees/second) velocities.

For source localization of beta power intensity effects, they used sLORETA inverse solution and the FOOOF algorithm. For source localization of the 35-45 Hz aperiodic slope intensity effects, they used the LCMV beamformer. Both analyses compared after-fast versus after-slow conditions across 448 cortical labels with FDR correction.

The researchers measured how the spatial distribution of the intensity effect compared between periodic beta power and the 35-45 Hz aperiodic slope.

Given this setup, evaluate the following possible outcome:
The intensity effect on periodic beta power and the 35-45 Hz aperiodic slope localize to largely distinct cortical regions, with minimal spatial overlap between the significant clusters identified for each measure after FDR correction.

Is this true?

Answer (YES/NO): NO